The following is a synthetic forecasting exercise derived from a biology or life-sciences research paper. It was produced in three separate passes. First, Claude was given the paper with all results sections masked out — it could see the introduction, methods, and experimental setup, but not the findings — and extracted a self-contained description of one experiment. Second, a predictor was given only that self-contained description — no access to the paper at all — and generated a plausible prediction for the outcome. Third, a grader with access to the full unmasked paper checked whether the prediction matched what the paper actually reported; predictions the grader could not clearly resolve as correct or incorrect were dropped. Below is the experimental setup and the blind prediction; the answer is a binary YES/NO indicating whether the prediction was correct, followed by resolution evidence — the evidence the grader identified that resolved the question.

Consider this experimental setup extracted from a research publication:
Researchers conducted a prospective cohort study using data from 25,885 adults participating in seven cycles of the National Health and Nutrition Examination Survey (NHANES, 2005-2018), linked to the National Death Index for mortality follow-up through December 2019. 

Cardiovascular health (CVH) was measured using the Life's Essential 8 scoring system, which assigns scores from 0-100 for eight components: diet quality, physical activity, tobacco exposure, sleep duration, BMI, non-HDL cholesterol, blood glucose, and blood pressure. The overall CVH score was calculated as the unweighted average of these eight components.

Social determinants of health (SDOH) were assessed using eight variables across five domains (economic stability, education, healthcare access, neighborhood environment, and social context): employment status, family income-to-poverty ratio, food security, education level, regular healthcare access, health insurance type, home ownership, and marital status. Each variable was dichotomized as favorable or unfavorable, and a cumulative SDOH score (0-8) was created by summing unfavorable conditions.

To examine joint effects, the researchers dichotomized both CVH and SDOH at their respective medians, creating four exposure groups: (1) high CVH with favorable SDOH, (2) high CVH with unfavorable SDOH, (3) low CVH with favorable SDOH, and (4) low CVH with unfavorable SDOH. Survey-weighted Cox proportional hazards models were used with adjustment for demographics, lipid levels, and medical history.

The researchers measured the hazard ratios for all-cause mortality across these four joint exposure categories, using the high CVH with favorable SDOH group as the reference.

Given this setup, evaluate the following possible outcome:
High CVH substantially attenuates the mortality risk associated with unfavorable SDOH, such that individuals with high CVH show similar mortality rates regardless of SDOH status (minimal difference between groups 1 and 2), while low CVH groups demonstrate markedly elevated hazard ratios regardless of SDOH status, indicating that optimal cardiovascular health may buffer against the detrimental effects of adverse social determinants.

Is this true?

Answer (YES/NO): NO